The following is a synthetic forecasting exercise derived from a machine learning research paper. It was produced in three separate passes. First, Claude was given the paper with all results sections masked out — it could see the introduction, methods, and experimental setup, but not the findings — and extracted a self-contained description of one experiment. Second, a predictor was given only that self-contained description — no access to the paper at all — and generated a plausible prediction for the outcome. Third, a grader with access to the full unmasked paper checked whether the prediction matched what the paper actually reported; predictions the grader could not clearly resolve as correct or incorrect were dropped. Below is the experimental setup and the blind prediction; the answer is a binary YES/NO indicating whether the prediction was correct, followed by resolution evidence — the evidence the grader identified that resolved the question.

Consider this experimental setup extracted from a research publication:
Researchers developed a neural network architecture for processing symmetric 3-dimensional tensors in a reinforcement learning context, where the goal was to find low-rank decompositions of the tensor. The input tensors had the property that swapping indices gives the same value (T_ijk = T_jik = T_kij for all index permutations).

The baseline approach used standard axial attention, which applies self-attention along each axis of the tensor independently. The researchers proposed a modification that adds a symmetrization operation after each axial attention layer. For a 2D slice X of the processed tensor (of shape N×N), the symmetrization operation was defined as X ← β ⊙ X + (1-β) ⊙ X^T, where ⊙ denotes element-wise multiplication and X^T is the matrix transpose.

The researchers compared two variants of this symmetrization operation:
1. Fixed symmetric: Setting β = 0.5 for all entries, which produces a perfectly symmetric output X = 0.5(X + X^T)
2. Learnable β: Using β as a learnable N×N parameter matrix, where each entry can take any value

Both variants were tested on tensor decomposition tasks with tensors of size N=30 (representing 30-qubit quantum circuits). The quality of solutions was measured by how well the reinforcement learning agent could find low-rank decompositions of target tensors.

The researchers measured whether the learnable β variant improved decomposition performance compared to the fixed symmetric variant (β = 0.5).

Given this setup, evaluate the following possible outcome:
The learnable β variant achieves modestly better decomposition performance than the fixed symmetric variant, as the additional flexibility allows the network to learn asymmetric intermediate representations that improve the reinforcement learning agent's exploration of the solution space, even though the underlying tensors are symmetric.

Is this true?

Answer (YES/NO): YES